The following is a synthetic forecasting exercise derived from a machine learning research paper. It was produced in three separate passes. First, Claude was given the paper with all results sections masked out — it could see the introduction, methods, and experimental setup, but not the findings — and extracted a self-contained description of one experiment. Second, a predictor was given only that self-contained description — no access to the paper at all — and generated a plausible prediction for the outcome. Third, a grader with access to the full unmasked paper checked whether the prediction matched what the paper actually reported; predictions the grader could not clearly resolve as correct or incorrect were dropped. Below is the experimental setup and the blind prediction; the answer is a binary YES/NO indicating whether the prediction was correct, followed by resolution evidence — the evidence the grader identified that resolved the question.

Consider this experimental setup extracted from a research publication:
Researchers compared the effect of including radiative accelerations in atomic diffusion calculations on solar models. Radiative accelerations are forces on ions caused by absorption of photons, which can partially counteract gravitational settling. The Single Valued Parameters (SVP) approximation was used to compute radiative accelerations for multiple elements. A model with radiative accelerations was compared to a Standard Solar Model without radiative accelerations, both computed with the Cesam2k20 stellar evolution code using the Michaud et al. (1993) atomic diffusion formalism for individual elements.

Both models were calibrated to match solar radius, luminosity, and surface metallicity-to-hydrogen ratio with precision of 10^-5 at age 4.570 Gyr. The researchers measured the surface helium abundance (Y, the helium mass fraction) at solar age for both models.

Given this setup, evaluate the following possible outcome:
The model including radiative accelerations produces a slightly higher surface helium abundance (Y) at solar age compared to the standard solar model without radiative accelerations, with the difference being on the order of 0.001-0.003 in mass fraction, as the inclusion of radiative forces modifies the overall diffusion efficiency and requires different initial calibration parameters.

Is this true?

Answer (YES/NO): NO